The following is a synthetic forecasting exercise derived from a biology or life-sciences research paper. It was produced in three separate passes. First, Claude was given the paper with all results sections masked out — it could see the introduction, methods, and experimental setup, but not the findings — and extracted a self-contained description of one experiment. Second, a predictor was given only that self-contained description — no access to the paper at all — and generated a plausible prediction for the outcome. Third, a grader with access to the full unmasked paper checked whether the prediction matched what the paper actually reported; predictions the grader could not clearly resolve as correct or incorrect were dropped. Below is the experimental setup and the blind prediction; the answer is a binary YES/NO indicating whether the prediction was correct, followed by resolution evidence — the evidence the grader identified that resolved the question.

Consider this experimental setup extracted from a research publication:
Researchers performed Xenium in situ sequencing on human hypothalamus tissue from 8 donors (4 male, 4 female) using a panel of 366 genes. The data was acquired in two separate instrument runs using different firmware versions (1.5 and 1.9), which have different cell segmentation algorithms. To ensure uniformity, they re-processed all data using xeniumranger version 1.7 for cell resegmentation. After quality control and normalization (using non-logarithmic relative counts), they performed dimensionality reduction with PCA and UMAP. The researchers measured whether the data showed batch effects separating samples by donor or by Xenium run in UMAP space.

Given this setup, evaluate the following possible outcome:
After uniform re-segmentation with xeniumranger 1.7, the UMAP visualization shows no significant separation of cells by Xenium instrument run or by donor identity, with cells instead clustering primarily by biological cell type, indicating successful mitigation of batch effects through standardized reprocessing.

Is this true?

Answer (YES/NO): YES